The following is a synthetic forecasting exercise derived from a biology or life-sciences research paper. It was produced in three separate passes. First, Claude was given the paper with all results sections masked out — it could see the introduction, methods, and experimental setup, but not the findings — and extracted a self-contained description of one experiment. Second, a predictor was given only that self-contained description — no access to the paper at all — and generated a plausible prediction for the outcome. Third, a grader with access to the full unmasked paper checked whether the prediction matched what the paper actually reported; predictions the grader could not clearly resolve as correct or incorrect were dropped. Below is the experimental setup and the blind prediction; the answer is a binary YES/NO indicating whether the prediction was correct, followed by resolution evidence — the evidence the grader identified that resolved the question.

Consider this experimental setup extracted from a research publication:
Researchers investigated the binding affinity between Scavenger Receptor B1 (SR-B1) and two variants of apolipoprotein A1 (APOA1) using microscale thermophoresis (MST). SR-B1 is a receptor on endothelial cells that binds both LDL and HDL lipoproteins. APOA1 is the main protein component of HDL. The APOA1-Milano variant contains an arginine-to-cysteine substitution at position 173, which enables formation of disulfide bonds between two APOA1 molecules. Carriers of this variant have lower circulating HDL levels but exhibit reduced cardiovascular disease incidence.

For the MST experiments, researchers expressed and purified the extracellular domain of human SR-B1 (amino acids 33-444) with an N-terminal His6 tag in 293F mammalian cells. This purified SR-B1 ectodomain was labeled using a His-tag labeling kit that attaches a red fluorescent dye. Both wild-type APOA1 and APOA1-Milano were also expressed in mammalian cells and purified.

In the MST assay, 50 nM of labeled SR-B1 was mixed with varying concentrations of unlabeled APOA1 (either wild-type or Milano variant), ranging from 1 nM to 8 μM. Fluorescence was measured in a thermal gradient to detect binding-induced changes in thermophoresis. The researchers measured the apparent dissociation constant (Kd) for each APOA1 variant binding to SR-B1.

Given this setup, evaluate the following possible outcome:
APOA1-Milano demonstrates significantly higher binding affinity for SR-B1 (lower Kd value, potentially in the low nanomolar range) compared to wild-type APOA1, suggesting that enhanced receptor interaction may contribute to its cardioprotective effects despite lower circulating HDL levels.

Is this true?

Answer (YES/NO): NO